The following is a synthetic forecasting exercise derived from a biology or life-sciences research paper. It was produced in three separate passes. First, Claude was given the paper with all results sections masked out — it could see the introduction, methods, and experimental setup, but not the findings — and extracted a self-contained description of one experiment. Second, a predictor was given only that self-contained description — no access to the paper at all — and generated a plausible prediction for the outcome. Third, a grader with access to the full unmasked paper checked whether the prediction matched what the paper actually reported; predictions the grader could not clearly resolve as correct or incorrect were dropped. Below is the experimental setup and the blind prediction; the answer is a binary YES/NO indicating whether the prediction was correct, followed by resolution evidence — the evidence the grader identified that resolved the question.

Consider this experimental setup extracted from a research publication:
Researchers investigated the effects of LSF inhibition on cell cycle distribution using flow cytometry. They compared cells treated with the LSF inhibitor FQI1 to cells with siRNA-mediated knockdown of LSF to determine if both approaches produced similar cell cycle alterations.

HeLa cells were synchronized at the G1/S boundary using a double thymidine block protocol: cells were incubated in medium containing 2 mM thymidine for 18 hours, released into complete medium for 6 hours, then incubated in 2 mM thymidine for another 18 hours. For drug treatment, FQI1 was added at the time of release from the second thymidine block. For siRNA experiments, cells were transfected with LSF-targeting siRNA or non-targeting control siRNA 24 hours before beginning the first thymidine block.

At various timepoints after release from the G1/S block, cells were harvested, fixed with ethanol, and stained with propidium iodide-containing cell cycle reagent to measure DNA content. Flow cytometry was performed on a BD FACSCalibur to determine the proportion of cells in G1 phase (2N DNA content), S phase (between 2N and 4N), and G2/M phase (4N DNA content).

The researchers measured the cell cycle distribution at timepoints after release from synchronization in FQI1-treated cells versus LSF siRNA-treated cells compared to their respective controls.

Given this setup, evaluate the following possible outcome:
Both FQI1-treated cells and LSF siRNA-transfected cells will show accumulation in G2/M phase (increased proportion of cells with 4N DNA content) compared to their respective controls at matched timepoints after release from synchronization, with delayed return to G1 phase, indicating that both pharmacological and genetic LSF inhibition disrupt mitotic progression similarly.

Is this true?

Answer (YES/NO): YES